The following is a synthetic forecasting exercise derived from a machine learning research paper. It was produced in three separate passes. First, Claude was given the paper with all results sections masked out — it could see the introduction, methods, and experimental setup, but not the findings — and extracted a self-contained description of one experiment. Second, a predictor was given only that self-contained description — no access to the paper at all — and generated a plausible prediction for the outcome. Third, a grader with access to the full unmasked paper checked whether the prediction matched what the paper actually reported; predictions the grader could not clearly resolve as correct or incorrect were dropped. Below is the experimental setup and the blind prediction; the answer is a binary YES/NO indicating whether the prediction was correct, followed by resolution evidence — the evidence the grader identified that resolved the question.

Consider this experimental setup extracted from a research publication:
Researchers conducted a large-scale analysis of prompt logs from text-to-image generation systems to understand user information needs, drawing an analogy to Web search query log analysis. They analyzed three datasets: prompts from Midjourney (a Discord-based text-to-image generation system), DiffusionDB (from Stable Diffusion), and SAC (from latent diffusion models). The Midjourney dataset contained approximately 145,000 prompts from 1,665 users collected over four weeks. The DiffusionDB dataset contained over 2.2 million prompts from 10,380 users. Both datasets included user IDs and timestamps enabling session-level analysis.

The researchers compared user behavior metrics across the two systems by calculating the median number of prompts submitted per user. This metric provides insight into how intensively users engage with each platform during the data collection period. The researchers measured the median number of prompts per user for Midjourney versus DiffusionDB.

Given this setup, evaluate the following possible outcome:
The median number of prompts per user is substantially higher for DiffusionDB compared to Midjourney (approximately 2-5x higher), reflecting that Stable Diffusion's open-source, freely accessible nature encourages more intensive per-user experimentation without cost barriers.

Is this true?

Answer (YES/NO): NO